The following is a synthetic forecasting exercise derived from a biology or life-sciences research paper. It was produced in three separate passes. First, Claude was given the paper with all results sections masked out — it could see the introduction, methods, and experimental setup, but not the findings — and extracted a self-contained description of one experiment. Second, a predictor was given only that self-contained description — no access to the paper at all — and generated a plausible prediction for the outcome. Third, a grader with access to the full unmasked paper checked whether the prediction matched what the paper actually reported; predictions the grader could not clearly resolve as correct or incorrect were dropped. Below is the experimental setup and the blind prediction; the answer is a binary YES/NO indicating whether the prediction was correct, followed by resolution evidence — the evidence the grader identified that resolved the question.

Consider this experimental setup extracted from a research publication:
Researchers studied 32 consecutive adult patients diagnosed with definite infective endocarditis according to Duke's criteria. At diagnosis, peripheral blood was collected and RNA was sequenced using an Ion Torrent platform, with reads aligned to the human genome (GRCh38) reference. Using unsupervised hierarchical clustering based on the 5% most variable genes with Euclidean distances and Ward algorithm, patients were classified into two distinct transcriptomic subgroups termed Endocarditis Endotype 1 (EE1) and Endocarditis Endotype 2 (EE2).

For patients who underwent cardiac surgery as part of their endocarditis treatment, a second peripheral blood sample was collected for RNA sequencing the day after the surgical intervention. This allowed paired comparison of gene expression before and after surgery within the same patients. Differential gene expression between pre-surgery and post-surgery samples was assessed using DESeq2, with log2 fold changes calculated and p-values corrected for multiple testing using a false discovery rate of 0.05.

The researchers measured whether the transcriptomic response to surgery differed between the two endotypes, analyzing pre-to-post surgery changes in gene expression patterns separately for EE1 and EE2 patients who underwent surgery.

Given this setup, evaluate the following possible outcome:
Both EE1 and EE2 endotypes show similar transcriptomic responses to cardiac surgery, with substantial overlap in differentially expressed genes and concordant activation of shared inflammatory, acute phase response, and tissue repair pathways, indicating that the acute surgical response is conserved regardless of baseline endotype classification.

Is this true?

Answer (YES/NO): NO